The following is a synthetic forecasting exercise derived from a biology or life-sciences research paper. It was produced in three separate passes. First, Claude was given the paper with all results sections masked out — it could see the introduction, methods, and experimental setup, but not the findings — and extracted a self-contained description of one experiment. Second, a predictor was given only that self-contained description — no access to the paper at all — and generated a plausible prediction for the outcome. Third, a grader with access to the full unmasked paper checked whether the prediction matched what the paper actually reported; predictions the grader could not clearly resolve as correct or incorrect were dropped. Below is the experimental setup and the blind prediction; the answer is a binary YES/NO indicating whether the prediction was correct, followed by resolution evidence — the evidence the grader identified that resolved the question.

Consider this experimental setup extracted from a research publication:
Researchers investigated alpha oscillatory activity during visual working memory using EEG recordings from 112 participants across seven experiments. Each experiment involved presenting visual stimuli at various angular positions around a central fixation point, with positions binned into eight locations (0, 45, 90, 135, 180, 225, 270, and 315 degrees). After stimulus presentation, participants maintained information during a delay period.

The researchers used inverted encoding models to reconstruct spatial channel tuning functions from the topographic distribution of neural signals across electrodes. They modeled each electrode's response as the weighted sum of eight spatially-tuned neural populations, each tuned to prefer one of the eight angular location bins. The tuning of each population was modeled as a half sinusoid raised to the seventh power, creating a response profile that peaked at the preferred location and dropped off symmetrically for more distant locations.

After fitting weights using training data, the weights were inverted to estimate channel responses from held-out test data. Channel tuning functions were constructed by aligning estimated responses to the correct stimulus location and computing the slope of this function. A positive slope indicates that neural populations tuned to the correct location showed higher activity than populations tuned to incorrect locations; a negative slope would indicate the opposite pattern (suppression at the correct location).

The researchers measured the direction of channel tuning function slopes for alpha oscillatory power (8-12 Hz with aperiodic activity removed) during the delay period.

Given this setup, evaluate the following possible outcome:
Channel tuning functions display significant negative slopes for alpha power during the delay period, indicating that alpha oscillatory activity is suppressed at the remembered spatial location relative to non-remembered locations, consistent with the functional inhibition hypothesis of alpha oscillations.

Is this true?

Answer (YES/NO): NO